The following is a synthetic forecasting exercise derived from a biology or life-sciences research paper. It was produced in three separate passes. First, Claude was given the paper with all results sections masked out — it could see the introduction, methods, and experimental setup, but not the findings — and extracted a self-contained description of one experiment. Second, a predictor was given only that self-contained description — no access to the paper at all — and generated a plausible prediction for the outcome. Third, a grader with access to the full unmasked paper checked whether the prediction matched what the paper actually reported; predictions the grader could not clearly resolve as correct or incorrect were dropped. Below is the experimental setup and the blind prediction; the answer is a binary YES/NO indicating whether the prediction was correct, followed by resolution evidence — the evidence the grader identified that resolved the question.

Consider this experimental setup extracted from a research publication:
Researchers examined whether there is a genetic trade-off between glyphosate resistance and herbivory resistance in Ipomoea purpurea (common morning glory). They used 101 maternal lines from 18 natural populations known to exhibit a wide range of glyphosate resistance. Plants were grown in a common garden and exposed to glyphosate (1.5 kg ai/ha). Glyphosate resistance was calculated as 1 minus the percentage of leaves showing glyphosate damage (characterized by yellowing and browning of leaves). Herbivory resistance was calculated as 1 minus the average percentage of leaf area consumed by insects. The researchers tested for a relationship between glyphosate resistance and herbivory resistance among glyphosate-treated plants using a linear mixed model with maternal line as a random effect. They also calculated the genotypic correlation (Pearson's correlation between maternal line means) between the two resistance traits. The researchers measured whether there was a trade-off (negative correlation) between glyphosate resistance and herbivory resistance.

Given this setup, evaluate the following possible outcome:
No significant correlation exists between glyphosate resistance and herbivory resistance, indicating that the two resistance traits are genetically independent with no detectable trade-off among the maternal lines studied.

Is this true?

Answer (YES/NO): NO